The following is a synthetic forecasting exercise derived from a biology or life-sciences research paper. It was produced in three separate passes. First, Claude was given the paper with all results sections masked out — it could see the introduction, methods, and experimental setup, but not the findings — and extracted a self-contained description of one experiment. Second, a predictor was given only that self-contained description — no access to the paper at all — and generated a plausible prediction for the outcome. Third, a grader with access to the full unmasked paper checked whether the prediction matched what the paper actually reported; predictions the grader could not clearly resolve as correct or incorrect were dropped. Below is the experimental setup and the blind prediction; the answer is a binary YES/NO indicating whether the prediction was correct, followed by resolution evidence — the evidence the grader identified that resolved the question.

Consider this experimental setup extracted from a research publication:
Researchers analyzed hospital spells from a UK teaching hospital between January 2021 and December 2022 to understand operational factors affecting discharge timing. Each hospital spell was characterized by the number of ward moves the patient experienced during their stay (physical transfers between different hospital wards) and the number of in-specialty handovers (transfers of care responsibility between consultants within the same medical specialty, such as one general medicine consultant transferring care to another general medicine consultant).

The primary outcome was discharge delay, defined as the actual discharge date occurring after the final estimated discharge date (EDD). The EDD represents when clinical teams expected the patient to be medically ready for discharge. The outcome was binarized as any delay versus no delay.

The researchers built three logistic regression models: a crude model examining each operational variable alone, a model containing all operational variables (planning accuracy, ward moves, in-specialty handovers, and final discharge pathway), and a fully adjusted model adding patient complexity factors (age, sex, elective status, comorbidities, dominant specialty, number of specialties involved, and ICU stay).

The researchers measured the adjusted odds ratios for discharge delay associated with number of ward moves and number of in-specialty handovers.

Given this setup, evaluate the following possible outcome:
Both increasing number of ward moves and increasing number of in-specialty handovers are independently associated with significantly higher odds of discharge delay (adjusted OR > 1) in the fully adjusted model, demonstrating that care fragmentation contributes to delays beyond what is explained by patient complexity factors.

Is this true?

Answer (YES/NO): YES